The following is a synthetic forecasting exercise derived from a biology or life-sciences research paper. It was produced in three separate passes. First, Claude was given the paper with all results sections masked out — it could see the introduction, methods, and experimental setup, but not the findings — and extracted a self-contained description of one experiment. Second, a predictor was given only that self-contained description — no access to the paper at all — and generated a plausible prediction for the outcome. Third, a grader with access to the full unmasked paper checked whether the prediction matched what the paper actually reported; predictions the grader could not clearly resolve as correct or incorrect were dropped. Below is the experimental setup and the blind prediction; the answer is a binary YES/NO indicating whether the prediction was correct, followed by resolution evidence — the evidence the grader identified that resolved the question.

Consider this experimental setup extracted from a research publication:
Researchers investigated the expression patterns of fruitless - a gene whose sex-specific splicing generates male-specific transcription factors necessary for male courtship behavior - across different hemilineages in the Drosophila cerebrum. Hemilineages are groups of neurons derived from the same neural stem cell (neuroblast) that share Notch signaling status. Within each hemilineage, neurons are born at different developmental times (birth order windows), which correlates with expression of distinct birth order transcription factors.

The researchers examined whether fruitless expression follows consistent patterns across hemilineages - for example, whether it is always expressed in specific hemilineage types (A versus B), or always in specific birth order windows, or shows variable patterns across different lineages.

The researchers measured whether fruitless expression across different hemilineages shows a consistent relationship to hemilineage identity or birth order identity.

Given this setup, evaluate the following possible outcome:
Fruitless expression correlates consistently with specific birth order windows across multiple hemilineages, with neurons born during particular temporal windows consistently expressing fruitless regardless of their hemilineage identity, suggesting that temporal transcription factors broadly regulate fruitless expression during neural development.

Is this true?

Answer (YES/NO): NO